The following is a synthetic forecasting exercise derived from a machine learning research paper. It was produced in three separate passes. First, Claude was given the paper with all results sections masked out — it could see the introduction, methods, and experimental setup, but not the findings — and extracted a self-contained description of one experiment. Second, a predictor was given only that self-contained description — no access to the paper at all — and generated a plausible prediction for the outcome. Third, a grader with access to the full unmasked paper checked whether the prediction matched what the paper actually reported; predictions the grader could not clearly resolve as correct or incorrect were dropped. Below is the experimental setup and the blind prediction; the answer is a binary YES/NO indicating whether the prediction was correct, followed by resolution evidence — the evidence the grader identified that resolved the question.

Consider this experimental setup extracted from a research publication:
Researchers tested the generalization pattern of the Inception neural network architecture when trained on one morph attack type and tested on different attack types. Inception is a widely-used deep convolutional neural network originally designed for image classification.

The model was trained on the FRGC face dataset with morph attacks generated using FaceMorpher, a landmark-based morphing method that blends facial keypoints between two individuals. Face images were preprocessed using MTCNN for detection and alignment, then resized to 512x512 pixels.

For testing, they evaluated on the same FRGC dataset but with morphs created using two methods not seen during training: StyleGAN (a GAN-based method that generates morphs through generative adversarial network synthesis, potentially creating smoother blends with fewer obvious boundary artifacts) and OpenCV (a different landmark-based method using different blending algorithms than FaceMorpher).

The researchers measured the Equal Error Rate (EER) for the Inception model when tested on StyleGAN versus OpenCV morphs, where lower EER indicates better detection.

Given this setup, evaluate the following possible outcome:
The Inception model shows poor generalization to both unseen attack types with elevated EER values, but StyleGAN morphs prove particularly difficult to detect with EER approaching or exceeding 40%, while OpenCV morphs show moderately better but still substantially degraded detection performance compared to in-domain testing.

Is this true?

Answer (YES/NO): NO